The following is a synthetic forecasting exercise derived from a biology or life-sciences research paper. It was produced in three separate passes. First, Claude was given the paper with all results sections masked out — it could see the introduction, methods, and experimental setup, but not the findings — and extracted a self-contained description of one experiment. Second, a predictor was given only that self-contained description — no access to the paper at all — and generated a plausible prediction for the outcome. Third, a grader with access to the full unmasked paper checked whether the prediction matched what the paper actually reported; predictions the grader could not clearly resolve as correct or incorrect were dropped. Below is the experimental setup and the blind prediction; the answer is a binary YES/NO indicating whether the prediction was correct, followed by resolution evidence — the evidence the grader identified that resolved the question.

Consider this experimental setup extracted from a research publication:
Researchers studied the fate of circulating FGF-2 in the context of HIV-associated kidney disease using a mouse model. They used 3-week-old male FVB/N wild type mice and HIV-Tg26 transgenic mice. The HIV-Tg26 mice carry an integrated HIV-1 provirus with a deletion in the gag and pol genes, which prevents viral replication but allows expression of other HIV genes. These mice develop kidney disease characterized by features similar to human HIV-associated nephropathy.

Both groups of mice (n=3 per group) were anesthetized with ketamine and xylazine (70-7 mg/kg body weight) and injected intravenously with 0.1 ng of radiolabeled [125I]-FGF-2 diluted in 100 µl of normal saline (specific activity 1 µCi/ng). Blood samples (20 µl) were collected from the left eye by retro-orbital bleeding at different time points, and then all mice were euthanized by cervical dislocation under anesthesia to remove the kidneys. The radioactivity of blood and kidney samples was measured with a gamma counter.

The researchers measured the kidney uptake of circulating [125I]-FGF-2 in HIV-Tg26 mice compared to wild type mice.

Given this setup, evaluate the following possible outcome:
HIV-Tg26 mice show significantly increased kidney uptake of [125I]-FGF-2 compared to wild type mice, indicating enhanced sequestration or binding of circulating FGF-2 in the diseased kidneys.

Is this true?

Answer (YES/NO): YES